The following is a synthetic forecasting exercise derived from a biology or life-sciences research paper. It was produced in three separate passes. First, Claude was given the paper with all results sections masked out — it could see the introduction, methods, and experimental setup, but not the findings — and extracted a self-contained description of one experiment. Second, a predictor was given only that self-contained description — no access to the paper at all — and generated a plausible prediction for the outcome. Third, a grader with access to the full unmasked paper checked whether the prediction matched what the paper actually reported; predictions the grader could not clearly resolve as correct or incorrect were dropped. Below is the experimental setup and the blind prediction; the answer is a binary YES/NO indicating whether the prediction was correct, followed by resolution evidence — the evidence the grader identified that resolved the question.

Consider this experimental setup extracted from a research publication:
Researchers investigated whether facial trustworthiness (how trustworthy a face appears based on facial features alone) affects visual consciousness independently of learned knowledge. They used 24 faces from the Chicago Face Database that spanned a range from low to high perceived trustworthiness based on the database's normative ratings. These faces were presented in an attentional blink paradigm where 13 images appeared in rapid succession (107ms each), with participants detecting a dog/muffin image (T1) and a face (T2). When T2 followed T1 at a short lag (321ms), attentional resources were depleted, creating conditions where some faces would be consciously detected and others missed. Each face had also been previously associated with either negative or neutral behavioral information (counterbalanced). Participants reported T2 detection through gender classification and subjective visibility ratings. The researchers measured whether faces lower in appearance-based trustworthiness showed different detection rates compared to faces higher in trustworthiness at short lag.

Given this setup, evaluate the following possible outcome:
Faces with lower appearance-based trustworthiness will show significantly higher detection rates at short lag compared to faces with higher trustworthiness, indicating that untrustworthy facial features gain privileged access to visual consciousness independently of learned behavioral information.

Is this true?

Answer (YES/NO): NO